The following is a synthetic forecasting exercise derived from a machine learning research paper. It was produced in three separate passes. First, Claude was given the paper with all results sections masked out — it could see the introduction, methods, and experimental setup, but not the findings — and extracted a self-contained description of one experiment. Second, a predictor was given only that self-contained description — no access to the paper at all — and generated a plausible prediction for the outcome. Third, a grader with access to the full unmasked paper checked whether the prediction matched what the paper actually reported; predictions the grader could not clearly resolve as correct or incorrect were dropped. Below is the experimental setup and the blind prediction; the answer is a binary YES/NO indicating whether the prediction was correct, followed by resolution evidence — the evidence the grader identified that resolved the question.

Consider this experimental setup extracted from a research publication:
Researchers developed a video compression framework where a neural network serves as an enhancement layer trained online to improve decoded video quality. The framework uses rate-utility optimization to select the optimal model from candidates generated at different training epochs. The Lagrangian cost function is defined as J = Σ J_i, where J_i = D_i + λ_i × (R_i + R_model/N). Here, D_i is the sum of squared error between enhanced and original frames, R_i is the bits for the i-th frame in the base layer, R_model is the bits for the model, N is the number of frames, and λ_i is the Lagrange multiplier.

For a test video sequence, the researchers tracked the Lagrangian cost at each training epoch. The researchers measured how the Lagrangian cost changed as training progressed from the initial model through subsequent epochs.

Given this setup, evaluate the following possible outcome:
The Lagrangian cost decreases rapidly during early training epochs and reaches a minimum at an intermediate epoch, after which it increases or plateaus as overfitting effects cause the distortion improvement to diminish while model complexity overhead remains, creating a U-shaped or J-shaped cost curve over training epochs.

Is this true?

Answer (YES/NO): NO